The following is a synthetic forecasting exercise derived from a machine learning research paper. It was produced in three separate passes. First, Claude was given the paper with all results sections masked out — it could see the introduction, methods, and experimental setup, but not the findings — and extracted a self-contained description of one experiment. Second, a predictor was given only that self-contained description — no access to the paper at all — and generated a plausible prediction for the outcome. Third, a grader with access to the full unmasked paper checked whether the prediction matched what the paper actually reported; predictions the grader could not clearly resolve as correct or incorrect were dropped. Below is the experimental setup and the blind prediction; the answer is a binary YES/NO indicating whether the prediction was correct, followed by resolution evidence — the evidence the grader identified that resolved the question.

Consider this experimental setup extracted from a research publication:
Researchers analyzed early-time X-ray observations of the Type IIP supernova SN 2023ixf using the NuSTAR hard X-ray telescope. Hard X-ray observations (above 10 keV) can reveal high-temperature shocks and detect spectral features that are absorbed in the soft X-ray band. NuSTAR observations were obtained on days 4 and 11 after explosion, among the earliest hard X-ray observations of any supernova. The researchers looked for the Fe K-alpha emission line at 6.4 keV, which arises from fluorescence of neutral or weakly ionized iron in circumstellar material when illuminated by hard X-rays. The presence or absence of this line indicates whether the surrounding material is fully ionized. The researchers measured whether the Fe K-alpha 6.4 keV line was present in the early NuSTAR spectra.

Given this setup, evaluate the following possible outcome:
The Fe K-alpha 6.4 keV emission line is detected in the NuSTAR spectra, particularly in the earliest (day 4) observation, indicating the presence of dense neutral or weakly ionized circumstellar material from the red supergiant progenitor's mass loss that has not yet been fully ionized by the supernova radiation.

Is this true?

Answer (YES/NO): YES